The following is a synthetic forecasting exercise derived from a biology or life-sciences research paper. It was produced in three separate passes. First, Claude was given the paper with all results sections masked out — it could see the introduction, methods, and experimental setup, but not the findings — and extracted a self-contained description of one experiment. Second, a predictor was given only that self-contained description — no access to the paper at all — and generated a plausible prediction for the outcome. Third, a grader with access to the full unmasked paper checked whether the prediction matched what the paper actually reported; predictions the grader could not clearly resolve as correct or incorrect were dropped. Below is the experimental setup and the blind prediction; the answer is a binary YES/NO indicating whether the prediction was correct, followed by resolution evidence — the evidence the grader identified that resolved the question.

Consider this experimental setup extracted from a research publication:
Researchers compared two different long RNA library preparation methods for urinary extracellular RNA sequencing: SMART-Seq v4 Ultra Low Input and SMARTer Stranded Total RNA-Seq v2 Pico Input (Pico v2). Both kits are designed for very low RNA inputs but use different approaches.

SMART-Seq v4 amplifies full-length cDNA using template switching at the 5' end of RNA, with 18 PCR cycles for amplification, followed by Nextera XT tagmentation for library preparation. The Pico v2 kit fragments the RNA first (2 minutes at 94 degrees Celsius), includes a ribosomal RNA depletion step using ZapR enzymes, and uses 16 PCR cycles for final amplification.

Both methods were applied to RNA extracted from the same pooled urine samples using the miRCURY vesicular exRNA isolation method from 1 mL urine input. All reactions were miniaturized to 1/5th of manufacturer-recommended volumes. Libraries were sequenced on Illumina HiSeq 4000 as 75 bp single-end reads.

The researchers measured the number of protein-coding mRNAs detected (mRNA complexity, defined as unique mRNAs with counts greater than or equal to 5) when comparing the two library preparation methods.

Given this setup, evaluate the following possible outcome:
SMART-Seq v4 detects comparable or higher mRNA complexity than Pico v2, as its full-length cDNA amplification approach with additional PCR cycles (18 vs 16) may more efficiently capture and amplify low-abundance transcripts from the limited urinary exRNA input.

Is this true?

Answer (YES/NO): YES